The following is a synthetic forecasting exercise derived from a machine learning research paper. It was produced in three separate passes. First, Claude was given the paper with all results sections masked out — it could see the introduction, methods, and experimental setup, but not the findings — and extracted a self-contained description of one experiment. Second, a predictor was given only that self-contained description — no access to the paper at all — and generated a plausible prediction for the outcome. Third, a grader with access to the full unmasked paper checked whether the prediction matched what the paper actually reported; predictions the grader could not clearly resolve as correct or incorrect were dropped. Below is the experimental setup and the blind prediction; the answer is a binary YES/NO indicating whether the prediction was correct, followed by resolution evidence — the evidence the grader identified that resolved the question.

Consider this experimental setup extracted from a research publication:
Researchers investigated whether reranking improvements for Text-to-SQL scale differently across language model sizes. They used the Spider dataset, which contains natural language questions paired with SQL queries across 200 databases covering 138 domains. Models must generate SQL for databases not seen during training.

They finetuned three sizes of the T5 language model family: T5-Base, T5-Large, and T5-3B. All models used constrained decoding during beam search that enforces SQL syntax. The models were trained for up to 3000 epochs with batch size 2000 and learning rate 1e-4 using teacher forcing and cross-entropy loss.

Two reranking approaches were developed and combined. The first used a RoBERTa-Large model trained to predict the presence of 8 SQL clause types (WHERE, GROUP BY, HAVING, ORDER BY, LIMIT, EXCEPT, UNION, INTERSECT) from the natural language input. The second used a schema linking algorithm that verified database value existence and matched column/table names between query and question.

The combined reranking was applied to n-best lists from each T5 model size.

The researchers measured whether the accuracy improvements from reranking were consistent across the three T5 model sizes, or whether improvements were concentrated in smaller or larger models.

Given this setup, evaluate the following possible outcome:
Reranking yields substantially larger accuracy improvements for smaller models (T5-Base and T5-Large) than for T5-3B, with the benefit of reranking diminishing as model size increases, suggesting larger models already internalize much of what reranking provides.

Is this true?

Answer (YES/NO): NO